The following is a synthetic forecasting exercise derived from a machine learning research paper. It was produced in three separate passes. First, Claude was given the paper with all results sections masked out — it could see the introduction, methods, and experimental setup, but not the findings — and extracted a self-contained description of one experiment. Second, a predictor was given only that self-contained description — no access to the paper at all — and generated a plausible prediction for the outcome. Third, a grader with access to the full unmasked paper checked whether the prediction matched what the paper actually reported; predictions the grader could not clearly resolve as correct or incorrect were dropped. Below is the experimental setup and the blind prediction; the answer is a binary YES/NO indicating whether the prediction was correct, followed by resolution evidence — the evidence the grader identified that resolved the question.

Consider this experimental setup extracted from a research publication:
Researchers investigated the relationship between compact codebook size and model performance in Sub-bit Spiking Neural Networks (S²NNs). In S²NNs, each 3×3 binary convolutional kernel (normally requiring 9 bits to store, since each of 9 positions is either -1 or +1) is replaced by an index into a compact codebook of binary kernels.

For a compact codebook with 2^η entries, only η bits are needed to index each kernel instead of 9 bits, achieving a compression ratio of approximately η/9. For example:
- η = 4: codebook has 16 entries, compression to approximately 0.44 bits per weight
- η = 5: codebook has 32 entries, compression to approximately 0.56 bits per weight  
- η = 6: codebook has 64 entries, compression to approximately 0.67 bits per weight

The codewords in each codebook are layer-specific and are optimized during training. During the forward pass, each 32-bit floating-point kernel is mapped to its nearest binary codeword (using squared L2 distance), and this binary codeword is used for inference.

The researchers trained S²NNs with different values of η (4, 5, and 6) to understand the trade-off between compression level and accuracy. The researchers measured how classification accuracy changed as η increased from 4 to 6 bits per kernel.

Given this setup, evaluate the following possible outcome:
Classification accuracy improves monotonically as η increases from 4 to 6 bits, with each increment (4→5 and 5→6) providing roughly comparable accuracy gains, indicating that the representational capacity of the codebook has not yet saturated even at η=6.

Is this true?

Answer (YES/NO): NO